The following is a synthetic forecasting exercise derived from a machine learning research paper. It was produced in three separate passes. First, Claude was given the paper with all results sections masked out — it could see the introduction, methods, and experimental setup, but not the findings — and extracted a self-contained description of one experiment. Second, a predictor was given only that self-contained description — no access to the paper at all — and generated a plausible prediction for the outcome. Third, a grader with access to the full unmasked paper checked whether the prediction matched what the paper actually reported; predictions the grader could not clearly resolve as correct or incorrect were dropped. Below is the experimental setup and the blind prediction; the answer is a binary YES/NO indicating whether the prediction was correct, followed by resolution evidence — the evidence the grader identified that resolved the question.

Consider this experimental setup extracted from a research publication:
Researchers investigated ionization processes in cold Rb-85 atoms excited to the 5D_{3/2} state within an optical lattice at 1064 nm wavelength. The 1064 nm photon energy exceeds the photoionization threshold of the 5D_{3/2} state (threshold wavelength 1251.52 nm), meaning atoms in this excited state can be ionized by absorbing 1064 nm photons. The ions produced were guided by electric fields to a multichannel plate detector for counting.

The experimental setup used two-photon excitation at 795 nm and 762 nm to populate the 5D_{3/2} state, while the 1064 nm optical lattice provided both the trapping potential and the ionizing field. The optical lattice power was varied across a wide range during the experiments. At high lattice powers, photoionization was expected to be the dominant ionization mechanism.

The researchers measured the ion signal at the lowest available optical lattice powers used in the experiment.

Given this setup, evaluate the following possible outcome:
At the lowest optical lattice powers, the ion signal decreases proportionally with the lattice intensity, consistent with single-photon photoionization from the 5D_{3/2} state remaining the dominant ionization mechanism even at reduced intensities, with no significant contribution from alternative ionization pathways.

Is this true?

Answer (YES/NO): NO